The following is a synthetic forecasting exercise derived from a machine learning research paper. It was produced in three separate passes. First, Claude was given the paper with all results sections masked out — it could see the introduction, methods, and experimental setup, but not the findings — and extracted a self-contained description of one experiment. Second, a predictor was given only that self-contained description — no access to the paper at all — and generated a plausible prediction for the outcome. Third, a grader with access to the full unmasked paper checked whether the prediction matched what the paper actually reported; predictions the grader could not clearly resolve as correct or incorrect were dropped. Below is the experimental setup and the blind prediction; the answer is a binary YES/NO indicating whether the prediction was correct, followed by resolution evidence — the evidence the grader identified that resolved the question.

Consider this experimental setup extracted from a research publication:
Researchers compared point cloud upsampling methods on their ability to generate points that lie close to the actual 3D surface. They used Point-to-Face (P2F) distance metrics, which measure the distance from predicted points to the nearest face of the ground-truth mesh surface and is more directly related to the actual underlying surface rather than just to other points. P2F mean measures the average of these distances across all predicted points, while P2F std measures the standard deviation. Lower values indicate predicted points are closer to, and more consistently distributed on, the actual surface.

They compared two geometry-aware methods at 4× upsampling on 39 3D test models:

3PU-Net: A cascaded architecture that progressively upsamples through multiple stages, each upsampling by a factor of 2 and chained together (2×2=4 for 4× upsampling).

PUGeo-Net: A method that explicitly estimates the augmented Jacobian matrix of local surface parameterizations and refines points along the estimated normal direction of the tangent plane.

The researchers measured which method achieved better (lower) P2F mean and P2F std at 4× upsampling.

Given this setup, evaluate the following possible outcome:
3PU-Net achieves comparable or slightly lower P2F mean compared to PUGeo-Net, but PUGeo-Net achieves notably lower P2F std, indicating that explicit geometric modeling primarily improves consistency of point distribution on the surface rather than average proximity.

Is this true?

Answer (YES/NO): NO